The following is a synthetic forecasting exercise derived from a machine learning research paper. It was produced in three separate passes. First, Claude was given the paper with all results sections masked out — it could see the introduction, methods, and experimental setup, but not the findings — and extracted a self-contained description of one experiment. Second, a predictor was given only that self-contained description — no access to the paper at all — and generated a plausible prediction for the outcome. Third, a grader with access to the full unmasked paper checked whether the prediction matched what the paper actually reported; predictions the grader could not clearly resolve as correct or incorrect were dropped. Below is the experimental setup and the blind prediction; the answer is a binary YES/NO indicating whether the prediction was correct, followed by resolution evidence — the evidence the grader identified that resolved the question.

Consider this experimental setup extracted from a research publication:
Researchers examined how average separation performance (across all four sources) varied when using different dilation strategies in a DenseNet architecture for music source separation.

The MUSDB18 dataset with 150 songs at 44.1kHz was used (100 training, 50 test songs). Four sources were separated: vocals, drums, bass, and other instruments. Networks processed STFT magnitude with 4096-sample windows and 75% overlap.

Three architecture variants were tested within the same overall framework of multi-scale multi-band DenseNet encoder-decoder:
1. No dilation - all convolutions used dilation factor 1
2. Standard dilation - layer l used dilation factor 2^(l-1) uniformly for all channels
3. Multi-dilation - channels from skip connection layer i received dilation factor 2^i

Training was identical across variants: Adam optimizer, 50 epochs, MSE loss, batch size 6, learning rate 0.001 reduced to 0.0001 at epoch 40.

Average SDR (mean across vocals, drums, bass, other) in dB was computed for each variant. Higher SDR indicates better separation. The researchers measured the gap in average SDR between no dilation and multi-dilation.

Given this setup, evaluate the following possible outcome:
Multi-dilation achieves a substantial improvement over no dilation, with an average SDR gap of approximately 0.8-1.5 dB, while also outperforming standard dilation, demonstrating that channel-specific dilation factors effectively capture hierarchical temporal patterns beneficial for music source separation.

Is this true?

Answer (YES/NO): NO